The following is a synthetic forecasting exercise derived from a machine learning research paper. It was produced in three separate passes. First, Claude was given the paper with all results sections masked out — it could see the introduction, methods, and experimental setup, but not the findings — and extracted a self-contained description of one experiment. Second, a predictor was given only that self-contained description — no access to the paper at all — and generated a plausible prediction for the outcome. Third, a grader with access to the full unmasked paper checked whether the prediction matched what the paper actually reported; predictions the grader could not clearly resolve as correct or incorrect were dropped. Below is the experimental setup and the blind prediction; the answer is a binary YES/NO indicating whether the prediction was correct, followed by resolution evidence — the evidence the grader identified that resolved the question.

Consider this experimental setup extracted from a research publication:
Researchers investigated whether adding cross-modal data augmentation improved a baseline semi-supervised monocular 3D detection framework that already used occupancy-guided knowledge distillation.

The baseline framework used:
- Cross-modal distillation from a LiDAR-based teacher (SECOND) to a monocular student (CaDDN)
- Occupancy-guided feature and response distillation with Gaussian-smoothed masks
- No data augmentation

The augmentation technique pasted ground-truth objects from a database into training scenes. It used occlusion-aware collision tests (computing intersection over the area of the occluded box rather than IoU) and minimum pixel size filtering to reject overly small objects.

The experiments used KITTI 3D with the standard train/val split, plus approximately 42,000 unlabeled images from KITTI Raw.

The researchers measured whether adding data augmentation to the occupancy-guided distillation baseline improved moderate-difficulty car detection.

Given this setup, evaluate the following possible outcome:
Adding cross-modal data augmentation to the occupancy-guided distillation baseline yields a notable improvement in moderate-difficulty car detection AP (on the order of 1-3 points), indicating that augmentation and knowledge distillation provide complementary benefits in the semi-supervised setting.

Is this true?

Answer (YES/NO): NO